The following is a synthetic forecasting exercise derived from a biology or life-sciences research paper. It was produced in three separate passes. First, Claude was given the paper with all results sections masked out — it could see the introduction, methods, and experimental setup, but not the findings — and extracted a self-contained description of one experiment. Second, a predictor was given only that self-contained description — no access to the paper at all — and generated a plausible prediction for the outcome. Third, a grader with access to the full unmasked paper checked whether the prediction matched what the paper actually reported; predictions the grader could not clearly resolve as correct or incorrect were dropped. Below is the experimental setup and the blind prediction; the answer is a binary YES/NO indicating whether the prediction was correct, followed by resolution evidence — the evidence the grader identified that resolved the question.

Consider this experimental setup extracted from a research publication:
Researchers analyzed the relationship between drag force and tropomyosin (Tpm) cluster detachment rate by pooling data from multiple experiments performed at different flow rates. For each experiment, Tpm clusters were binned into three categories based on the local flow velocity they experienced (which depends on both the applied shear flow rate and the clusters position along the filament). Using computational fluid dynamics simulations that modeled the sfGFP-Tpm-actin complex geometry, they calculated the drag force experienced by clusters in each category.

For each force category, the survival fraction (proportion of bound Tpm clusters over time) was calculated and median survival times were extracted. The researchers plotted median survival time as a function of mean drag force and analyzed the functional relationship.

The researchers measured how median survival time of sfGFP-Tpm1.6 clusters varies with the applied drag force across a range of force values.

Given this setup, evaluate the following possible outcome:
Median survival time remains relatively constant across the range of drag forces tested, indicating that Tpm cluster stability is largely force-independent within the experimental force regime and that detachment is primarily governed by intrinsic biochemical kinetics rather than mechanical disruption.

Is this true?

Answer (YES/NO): NO